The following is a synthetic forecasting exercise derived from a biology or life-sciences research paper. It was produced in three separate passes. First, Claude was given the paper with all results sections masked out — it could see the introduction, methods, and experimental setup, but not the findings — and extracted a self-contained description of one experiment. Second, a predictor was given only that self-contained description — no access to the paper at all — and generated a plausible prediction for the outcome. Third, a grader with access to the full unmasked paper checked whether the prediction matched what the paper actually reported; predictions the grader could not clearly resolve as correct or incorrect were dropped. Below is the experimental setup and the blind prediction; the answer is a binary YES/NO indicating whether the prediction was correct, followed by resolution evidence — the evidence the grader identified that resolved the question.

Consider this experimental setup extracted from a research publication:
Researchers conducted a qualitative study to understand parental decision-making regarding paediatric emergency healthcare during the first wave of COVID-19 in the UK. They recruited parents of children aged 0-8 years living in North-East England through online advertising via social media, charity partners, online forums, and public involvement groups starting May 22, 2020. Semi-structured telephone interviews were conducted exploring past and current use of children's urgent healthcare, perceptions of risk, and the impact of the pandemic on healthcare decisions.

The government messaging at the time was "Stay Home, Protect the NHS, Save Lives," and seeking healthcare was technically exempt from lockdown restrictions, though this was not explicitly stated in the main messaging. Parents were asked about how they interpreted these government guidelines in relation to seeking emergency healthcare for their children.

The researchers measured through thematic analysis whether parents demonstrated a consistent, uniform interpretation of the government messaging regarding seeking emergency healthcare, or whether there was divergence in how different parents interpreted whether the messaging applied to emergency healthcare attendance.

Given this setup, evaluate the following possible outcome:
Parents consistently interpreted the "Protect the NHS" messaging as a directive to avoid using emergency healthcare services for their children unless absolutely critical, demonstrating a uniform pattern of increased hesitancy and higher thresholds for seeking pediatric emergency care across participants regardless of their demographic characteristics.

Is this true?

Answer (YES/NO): NO